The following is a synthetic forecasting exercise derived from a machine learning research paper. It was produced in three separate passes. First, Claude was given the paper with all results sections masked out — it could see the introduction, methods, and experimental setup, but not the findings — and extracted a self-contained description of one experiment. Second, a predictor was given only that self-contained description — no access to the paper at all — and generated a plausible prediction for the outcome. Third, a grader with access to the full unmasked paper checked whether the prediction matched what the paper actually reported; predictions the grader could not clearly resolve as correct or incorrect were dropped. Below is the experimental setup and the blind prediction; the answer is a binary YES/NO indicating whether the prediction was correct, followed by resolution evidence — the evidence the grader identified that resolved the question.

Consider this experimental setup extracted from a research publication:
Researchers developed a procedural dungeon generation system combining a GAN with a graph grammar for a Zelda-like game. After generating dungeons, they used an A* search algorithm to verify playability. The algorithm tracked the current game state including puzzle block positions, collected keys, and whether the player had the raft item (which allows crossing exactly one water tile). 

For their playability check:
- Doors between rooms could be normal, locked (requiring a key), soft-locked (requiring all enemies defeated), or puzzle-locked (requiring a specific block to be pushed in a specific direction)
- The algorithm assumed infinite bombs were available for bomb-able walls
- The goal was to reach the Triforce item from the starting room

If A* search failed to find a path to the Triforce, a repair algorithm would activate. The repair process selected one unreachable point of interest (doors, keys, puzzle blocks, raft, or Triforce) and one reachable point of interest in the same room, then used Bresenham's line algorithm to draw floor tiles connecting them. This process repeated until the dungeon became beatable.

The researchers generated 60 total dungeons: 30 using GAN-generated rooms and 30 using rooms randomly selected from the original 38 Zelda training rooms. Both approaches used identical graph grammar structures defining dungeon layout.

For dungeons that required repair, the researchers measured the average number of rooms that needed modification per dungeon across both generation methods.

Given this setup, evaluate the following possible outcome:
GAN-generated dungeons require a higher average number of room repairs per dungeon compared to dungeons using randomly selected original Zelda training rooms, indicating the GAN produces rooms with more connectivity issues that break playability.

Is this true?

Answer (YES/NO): NO